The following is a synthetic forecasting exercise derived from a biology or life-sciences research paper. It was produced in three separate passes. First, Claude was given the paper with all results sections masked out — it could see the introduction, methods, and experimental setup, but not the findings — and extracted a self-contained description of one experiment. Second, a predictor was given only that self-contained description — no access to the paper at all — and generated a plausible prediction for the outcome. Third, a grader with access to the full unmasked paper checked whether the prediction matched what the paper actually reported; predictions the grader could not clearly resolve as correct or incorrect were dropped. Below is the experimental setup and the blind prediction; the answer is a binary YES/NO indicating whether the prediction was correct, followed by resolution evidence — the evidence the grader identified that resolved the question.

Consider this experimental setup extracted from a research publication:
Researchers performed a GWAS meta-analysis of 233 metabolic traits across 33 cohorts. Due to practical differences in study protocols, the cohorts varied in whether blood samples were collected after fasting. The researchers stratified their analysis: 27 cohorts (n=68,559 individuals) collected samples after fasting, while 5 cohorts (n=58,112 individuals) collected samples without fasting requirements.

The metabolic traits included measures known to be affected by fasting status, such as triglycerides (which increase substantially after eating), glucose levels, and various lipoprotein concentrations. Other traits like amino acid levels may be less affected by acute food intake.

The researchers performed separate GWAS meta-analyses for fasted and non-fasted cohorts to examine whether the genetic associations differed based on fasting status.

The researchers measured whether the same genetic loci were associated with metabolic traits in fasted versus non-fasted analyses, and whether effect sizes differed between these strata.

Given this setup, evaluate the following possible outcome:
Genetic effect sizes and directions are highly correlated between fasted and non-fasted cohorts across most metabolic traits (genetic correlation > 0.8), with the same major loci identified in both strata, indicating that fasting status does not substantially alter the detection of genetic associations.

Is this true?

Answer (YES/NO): NO